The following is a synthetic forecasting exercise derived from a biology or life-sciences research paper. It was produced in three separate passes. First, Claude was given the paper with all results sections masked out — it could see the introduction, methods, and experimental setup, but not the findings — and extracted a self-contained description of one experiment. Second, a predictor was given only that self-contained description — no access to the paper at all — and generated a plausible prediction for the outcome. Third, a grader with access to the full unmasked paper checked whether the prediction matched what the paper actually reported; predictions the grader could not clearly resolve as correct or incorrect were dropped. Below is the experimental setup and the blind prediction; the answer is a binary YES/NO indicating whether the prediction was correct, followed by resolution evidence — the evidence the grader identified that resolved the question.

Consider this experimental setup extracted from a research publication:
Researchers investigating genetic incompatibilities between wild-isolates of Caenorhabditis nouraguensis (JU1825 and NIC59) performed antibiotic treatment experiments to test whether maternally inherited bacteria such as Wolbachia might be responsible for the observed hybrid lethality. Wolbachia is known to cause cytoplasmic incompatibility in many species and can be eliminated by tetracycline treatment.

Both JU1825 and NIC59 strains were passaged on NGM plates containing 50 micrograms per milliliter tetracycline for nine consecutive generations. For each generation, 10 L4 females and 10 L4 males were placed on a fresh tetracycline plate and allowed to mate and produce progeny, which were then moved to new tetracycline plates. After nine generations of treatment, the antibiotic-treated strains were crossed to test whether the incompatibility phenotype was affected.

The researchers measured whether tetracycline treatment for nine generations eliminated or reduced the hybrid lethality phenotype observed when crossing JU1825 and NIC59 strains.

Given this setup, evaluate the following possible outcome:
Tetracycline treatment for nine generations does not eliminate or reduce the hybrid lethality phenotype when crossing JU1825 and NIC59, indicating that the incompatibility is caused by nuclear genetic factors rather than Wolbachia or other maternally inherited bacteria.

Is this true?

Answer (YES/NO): NO